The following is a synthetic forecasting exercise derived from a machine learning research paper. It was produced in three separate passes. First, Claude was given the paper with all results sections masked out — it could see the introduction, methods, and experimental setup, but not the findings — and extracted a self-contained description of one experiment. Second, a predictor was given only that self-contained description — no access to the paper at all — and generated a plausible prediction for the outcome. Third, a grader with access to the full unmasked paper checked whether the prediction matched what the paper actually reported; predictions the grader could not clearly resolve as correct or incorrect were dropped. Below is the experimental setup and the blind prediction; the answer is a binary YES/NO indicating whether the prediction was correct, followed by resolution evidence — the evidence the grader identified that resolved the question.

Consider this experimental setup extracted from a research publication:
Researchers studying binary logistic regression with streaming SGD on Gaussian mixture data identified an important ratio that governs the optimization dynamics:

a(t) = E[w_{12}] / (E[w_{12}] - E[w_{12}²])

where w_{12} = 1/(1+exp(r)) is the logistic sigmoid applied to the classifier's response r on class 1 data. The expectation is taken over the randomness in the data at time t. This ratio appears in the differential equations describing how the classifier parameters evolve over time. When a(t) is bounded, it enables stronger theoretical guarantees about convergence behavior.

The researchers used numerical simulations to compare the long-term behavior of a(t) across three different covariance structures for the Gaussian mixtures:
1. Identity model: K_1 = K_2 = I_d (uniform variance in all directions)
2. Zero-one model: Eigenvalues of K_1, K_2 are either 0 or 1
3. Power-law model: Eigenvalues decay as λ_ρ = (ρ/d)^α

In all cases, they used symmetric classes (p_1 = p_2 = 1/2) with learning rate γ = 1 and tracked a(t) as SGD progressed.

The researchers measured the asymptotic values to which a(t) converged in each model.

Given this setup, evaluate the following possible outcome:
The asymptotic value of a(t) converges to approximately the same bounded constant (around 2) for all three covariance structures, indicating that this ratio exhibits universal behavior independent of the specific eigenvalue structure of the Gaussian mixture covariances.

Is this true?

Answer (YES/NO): NO